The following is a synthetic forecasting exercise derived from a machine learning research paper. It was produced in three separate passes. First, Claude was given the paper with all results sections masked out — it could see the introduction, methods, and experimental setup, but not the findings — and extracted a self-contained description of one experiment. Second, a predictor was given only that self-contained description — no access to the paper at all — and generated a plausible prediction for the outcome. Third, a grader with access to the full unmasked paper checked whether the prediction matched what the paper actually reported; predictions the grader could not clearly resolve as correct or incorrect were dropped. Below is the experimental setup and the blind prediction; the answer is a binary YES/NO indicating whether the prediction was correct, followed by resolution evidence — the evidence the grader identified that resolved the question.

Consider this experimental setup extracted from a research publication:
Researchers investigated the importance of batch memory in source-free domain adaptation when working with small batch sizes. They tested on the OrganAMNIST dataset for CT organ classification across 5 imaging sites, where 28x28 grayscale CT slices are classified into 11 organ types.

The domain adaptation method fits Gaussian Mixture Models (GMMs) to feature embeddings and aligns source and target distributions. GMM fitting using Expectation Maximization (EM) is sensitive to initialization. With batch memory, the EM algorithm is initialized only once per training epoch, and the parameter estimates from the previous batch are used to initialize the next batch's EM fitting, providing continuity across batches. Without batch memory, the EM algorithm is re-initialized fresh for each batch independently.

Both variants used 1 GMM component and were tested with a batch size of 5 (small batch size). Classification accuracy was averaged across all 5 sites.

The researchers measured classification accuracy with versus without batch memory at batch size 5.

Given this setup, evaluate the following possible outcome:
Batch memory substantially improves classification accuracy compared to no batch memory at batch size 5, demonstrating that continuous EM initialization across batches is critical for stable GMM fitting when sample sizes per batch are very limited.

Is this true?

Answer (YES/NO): YES